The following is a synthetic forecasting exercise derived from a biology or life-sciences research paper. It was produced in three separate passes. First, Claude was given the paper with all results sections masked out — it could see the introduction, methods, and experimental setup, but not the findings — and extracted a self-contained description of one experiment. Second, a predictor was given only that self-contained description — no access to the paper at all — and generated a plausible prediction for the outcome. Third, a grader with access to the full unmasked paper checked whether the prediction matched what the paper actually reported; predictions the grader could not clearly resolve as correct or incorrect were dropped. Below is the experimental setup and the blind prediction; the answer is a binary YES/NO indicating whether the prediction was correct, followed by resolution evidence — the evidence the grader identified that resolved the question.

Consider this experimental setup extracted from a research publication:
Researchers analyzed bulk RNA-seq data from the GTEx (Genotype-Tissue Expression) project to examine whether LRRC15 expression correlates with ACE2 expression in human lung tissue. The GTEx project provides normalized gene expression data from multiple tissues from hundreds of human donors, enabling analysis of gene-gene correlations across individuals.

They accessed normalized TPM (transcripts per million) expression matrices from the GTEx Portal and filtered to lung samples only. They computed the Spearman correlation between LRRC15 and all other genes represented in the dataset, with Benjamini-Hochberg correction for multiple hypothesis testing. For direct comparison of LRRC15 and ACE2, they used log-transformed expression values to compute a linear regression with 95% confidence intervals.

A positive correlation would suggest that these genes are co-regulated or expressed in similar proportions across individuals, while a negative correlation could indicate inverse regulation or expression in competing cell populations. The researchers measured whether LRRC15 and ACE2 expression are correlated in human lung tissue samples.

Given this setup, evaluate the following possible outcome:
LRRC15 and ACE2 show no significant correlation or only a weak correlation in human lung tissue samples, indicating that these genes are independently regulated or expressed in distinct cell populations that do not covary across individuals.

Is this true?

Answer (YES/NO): NO